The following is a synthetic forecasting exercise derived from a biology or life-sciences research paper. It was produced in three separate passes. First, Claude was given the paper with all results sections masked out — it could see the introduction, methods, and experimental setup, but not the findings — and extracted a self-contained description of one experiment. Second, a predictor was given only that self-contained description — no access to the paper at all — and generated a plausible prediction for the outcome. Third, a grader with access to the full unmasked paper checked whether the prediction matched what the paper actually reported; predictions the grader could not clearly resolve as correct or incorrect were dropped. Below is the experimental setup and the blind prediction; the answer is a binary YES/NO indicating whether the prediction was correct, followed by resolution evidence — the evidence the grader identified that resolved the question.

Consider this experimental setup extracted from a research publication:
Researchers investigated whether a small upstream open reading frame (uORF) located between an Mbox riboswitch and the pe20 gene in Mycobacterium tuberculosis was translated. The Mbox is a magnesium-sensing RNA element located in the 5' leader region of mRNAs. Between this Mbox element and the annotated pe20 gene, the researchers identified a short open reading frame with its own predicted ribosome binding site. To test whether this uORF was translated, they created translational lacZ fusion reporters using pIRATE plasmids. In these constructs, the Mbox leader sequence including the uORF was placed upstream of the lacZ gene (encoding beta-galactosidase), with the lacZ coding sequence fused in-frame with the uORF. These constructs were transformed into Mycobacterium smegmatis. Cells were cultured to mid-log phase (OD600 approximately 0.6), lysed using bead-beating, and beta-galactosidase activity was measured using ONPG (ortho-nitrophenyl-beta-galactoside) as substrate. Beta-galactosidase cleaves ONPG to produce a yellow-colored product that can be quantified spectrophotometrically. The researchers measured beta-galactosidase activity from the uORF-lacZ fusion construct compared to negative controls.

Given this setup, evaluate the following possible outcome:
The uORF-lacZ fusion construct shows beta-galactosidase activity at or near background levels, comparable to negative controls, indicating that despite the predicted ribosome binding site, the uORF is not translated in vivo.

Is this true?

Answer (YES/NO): NO